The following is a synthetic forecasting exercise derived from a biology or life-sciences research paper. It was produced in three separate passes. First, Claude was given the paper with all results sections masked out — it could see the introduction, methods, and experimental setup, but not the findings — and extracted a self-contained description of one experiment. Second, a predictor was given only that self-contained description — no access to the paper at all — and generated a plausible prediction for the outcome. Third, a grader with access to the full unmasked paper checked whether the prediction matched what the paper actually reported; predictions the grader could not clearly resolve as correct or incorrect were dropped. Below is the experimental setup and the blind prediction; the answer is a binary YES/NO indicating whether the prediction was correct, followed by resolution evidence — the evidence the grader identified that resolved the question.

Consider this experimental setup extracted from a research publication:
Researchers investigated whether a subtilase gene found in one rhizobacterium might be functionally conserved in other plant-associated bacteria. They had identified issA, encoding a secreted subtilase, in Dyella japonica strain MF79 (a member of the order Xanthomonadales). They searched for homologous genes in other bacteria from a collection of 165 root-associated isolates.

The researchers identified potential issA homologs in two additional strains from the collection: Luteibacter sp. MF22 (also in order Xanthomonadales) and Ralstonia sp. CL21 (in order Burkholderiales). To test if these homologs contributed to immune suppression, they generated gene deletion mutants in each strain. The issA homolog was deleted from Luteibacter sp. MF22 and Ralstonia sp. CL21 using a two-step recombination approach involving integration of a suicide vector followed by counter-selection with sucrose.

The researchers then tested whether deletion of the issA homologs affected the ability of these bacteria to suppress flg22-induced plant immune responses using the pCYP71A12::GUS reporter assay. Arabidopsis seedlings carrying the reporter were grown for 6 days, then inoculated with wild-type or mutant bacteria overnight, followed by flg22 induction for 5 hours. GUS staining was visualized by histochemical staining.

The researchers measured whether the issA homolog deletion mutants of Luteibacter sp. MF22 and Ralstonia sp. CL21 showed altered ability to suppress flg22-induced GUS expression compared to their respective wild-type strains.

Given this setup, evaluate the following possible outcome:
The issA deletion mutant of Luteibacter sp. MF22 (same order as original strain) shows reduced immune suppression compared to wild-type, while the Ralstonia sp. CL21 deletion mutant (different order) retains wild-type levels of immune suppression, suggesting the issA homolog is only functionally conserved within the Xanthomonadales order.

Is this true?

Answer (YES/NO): NO